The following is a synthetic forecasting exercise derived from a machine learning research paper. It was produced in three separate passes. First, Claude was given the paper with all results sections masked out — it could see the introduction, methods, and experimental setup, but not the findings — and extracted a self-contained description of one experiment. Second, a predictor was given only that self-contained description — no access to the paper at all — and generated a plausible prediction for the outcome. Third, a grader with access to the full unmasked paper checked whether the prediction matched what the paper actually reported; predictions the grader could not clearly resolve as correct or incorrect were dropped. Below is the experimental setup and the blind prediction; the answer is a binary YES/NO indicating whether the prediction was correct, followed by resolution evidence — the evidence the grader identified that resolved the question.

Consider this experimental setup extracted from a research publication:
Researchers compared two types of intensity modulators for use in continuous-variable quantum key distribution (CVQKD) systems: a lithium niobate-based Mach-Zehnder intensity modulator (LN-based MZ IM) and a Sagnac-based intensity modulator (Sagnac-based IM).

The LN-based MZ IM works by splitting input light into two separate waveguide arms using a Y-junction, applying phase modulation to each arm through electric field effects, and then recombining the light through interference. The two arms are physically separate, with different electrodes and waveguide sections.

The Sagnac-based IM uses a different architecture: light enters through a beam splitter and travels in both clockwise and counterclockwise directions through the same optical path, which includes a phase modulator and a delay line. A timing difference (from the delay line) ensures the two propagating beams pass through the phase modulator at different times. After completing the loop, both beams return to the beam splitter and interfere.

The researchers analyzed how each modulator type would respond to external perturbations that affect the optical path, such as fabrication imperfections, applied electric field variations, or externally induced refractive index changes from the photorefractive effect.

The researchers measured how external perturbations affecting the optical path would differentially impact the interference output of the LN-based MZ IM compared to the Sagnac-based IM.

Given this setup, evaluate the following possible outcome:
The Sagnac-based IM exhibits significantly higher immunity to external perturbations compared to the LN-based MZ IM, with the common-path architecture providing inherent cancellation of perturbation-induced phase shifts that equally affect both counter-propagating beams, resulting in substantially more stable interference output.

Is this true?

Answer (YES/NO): YES